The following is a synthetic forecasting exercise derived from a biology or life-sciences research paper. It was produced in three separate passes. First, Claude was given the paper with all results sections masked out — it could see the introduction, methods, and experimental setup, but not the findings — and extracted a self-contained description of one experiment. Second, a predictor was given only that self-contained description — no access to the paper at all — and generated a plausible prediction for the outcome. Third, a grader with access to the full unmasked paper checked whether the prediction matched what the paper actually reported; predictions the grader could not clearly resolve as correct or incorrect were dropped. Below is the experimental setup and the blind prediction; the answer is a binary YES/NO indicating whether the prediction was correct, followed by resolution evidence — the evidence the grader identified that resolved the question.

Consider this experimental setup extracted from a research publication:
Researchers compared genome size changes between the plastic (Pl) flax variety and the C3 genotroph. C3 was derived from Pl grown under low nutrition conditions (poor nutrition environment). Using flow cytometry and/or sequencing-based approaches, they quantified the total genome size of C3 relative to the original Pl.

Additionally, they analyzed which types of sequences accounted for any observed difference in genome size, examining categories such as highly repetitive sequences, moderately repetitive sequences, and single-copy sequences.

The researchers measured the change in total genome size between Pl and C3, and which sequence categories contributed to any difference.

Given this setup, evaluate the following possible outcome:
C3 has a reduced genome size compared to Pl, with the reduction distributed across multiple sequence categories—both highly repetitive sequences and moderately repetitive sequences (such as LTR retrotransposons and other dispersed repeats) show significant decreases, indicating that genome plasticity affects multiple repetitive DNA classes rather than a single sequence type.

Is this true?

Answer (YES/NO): NO